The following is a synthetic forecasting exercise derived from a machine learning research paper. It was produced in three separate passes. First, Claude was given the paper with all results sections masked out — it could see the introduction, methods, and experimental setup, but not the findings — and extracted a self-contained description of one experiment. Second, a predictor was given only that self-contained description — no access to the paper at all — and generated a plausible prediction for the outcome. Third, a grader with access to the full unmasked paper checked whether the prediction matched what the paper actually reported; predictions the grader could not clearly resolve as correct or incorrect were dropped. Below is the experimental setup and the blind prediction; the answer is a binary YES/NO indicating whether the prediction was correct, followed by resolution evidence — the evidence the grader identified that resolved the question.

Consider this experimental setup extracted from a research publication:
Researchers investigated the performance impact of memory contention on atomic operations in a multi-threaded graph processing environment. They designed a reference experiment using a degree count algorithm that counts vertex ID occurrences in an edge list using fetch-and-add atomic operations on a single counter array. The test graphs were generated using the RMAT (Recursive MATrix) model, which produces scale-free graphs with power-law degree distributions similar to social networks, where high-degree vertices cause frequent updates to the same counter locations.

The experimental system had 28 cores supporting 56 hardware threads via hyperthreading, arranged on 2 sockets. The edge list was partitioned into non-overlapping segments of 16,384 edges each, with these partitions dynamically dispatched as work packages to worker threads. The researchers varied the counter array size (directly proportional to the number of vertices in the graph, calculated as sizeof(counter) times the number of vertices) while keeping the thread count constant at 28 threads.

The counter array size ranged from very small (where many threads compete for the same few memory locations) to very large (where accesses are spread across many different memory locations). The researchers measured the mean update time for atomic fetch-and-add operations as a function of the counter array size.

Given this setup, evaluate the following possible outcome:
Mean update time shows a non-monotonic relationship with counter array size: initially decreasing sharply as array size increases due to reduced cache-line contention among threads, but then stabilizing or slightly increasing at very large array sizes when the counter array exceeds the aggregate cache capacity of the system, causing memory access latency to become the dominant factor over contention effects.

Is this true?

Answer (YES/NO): NO